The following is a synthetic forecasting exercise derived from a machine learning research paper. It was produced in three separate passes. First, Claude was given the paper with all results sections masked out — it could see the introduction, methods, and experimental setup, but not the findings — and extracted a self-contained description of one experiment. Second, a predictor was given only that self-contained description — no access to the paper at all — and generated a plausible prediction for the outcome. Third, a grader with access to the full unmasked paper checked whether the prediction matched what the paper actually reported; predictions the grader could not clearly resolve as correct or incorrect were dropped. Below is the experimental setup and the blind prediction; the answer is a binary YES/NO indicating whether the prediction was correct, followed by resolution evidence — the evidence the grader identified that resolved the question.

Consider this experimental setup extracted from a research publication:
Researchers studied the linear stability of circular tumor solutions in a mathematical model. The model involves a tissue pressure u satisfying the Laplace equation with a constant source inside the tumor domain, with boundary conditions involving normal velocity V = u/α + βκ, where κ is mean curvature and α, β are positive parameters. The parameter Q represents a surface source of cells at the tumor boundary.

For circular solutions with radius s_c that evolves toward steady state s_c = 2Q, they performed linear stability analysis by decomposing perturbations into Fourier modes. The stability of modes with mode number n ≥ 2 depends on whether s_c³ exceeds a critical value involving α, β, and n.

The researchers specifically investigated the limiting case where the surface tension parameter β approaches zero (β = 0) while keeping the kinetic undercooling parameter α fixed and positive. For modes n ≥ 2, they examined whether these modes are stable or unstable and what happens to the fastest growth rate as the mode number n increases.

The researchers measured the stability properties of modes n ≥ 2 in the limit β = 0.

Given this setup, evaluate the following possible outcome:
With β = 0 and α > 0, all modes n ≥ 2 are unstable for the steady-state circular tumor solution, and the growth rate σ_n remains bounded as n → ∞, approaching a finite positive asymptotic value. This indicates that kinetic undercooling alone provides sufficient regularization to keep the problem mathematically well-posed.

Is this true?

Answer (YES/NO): YES